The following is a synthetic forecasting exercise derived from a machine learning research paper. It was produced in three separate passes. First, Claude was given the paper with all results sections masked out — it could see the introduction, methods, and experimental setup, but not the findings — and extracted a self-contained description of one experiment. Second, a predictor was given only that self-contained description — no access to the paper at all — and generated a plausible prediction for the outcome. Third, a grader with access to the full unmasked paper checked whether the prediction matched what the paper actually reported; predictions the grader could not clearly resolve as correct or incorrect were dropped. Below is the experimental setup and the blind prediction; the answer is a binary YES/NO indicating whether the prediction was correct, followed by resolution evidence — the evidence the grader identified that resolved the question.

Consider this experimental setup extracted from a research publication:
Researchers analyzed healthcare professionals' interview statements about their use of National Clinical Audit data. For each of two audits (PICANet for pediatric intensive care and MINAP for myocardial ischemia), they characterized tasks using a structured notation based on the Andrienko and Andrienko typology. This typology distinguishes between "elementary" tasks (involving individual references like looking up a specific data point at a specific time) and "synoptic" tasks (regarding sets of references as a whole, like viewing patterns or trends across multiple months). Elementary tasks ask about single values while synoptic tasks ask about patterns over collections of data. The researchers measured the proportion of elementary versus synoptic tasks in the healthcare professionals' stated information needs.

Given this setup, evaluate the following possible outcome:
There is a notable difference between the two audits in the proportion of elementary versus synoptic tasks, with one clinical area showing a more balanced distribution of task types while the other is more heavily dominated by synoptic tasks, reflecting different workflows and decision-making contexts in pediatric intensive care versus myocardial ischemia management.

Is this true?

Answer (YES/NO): NO